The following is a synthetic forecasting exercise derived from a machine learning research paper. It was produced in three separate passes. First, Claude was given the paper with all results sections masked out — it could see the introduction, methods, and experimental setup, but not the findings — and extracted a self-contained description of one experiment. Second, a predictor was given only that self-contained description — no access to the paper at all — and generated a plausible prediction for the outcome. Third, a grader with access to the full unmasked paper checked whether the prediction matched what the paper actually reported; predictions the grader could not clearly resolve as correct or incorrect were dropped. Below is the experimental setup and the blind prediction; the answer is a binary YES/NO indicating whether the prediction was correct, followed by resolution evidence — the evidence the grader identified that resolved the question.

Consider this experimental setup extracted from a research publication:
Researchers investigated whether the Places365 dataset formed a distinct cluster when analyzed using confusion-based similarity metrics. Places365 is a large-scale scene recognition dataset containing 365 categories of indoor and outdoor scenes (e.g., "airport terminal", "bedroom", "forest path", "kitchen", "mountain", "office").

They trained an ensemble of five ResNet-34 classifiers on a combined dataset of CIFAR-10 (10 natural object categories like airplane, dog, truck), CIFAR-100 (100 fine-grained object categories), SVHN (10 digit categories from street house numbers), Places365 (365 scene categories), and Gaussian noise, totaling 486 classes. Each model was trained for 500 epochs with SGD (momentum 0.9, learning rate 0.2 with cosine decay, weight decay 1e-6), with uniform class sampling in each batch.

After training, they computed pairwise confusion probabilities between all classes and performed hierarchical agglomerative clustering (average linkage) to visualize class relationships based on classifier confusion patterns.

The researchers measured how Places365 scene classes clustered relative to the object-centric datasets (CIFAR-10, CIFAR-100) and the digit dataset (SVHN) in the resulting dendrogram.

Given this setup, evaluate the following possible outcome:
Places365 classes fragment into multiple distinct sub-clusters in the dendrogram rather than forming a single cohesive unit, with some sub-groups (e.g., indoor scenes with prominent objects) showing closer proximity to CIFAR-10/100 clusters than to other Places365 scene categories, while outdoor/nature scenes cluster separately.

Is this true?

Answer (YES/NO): NO